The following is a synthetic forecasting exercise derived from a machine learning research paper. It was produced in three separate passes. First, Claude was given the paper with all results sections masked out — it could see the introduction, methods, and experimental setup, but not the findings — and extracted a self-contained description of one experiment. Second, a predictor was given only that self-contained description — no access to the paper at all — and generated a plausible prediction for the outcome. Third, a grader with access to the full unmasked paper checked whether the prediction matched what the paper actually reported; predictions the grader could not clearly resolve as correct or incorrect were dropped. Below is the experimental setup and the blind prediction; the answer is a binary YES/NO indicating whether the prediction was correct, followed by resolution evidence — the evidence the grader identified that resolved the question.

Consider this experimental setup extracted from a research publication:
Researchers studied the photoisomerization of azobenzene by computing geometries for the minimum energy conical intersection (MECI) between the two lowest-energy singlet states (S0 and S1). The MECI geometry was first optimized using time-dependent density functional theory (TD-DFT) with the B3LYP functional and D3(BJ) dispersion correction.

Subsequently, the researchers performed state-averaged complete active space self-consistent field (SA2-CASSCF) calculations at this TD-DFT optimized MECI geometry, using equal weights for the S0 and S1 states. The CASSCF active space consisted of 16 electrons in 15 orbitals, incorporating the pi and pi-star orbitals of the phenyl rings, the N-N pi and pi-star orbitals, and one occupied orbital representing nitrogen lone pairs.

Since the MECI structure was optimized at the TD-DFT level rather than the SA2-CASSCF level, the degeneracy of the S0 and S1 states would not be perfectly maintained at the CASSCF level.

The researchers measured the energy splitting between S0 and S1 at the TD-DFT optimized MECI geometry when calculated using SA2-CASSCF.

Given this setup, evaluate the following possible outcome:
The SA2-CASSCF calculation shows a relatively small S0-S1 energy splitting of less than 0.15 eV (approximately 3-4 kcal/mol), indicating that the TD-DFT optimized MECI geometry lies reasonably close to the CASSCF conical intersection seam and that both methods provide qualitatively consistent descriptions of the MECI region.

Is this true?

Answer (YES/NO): NO